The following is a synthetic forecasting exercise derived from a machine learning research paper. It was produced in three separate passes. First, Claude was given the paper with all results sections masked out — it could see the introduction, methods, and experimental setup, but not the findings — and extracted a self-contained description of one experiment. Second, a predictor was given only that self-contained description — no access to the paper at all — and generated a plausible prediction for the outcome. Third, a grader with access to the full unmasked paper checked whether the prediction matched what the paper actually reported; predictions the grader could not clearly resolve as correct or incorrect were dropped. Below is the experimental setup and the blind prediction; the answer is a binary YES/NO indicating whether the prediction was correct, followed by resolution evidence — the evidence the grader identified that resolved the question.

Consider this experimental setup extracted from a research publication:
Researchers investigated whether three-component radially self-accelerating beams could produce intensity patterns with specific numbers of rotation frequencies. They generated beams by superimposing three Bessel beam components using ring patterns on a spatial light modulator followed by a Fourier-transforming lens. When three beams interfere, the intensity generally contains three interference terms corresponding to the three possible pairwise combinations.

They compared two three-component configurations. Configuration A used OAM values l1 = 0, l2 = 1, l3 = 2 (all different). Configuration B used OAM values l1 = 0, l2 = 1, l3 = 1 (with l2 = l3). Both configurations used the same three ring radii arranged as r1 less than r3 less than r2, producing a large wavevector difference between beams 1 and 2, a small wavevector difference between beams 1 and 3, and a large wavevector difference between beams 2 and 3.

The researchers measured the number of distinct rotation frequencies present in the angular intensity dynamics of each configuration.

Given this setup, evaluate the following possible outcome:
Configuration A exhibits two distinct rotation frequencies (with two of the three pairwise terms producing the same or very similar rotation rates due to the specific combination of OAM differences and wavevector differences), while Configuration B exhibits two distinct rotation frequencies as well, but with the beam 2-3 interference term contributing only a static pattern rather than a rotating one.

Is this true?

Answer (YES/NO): NO